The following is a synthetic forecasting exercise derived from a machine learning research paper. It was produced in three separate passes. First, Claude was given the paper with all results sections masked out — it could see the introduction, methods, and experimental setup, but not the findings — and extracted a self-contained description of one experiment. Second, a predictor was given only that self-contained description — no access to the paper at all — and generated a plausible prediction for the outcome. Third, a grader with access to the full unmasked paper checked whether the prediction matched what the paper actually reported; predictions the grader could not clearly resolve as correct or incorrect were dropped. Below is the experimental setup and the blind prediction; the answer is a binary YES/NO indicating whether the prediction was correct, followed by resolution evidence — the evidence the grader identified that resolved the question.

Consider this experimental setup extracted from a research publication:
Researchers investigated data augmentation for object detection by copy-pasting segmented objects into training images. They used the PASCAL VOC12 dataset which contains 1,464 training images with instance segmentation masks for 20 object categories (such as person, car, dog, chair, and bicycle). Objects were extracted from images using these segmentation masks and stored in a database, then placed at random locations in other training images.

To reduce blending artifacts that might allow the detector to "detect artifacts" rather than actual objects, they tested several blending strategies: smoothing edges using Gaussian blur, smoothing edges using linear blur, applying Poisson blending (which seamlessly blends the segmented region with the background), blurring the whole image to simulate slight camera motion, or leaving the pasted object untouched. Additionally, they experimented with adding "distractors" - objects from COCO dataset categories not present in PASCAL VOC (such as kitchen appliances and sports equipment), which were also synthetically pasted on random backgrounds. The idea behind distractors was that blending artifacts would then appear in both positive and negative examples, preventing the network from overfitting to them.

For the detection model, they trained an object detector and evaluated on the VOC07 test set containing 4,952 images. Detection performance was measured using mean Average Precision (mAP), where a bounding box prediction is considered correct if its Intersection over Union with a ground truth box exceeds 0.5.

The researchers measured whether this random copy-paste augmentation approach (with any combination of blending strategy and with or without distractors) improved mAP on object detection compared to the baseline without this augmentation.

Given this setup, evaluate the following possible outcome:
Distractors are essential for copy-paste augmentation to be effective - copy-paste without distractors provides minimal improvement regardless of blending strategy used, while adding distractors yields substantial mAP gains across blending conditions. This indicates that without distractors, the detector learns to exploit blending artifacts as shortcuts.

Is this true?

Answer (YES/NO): NO